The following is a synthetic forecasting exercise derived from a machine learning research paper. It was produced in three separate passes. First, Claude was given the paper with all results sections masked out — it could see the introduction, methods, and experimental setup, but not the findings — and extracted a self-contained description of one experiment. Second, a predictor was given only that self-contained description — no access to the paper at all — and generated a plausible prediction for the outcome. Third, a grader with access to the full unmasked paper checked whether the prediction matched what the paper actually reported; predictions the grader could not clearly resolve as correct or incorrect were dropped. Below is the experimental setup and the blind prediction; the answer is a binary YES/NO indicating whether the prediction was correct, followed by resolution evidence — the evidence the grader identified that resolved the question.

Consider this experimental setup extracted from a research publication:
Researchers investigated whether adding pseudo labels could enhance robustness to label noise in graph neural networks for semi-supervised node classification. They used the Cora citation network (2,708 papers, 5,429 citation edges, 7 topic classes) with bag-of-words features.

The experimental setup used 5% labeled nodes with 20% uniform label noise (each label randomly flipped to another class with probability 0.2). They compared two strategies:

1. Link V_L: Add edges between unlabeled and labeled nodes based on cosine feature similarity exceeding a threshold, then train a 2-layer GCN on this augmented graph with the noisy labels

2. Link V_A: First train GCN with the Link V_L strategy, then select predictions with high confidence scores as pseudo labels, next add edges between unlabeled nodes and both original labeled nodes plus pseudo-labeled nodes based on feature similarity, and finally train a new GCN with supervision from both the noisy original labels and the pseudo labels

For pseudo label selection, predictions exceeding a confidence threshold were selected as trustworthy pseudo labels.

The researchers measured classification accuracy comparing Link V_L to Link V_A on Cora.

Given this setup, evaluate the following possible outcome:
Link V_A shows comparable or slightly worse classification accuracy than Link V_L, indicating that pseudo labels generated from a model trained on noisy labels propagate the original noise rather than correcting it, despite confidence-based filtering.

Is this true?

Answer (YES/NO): NO